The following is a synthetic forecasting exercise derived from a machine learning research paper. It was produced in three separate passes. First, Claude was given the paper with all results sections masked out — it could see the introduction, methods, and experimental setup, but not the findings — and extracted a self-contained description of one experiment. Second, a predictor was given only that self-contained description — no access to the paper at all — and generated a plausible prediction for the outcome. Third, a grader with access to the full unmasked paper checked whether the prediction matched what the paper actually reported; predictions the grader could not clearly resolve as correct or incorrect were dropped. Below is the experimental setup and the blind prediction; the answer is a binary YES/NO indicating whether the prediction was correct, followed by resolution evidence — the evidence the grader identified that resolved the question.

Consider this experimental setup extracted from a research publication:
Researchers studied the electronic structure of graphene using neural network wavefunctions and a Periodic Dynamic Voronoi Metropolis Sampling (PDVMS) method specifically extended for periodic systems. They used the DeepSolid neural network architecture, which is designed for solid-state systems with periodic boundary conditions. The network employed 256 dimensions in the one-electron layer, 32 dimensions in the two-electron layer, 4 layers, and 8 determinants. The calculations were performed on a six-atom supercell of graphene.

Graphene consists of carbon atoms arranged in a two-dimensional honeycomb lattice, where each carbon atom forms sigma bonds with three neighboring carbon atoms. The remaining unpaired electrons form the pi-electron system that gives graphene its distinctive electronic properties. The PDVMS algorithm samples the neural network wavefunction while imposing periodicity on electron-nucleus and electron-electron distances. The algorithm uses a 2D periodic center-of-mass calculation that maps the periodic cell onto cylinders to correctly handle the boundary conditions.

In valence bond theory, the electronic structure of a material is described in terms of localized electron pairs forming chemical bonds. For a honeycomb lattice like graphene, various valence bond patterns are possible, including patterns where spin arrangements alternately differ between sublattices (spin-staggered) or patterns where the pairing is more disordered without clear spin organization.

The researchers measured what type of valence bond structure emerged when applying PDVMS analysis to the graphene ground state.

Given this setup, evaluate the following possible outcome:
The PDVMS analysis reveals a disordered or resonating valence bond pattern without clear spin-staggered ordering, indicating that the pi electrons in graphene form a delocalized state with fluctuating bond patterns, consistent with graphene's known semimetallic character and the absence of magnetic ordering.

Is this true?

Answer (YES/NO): NO